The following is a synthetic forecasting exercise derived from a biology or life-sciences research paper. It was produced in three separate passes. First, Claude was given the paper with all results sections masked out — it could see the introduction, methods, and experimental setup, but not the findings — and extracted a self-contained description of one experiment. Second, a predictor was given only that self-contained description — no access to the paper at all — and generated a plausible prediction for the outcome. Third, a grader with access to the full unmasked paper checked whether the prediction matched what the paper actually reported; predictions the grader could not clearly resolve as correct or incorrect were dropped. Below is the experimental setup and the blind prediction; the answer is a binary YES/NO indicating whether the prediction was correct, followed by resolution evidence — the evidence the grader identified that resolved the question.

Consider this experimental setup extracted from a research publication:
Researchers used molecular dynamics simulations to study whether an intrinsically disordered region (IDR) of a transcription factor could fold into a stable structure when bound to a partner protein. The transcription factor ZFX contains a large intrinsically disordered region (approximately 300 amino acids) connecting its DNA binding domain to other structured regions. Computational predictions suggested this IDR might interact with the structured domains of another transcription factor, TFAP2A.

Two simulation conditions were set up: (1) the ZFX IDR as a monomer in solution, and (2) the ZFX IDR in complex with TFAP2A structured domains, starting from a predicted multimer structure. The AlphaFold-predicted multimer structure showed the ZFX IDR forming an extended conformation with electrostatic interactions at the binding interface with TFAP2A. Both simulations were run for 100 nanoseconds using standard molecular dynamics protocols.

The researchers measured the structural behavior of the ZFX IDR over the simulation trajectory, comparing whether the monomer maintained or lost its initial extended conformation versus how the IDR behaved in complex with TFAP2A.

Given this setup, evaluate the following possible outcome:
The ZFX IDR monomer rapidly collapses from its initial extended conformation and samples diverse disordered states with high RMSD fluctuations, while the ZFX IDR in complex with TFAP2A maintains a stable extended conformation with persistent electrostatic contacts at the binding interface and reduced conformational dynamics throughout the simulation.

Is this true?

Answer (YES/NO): YES